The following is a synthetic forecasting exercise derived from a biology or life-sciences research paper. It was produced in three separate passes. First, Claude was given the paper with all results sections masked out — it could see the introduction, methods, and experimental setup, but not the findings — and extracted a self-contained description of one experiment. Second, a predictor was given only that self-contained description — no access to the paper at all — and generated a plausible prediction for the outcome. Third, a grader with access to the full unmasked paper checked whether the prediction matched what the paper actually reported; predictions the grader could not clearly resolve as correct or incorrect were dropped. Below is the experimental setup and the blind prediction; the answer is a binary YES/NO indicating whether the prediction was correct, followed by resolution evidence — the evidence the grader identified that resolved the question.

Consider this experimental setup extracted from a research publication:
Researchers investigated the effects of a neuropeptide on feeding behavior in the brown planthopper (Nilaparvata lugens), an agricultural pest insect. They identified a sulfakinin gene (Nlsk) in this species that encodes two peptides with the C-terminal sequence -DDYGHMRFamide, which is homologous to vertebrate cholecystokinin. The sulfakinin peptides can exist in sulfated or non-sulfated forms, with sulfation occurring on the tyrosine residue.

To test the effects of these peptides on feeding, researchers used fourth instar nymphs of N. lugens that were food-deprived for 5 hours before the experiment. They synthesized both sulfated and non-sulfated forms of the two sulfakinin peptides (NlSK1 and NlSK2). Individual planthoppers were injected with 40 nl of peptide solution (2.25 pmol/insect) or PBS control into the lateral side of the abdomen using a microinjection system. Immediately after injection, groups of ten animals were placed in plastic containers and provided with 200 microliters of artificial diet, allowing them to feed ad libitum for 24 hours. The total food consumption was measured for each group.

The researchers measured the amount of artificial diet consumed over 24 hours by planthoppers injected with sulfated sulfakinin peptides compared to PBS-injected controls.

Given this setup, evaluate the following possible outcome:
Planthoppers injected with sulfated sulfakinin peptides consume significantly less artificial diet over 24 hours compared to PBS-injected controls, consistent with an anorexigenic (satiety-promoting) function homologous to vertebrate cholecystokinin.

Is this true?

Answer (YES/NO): YES